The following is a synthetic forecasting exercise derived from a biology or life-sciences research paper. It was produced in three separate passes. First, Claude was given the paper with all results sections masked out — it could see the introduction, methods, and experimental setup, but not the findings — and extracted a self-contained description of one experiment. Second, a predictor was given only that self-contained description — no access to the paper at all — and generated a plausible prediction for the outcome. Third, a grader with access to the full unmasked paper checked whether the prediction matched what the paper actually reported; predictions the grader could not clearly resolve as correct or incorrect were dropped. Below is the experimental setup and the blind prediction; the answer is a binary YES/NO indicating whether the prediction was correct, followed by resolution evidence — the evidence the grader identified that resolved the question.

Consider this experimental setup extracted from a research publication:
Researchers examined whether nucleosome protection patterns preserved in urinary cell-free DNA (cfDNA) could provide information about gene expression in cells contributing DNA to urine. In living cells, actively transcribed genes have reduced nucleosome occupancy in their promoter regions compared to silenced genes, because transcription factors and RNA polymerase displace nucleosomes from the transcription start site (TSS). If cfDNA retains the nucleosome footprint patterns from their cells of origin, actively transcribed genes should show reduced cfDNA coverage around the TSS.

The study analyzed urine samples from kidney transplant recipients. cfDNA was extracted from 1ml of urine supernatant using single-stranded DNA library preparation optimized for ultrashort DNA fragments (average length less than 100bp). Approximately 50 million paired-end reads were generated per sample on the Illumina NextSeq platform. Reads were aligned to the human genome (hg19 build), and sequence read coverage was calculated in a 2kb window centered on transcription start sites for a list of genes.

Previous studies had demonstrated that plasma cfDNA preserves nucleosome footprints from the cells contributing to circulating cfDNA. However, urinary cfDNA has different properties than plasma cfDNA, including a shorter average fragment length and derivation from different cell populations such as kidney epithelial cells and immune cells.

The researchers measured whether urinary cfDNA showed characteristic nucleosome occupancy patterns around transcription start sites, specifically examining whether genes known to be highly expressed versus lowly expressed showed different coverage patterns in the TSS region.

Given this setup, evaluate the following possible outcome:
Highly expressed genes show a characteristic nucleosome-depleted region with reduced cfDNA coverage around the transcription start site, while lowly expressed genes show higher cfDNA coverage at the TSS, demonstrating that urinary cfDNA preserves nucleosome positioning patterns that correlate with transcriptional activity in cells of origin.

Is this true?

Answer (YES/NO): YES